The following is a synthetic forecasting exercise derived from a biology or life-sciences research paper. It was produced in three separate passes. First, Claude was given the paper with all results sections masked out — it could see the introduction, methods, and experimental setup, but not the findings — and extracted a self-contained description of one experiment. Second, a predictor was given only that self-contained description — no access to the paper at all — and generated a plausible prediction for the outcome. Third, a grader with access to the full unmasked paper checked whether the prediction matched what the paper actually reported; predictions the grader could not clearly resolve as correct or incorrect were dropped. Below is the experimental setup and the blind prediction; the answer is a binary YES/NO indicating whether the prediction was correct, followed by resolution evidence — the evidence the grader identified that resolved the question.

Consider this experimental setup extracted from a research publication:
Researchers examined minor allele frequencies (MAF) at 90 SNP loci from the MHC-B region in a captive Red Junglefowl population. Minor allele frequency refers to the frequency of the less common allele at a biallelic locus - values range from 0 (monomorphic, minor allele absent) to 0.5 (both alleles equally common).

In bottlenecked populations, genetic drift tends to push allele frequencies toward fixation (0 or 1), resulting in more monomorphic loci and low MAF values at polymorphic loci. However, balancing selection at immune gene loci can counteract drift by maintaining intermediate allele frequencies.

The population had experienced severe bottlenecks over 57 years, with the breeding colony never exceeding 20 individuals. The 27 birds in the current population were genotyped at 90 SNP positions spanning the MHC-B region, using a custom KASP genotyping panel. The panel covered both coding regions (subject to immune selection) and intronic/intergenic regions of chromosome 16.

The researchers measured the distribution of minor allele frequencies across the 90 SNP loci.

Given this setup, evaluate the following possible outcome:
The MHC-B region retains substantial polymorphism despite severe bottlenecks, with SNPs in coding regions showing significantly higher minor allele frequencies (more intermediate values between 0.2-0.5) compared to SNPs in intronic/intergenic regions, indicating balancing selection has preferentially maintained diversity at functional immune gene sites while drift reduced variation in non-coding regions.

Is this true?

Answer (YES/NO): NO